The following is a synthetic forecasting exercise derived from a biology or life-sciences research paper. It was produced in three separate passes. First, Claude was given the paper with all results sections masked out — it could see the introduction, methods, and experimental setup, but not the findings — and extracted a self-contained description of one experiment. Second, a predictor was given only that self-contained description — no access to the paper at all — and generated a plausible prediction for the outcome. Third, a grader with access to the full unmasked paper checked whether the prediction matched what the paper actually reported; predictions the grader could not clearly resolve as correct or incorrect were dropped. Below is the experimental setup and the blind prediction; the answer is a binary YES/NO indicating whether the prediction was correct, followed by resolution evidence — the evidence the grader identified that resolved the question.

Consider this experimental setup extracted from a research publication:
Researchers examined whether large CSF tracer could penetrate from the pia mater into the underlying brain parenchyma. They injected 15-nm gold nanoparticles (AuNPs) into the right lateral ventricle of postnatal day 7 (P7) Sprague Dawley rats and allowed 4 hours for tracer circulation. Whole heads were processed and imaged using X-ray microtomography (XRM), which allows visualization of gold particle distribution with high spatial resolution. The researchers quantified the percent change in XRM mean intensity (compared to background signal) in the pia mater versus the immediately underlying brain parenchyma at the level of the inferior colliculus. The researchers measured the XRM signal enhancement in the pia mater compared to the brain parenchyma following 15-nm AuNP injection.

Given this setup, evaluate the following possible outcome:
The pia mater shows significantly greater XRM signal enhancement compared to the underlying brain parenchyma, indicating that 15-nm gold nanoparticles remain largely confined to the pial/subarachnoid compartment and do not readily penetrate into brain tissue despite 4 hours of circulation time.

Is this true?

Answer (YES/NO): YES